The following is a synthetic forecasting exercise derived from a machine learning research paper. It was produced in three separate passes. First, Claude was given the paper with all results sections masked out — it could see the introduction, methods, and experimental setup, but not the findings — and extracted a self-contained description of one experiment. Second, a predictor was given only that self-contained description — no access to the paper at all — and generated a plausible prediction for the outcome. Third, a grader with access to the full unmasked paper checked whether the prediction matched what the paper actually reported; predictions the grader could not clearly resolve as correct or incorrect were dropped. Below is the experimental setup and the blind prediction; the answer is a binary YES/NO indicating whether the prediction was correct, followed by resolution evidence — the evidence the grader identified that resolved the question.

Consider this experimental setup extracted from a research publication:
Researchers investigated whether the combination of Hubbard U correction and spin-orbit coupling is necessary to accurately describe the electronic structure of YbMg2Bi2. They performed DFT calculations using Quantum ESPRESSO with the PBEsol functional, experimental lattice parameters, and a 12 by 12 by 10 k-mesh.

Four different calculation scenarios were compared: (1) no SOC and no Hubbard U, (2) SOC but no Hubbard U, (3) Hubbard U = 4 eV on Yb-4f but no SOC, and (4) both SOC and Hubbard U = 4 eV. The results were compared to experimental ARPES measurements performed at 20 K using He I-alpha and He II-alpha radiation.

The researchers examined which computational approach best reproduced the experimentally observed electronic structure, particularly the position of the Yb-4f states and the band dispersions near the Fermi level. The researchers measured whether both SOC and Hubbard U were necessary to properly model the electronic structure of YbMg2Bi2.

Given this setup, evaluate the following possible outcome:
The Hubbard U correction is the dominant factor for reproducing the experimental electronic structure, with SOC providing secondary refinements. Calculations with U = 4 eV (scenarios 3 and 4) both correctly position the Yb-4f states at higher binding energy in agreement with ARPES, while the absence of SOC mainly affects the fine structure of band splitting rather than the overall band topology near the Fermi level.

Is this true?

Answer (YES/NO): NO